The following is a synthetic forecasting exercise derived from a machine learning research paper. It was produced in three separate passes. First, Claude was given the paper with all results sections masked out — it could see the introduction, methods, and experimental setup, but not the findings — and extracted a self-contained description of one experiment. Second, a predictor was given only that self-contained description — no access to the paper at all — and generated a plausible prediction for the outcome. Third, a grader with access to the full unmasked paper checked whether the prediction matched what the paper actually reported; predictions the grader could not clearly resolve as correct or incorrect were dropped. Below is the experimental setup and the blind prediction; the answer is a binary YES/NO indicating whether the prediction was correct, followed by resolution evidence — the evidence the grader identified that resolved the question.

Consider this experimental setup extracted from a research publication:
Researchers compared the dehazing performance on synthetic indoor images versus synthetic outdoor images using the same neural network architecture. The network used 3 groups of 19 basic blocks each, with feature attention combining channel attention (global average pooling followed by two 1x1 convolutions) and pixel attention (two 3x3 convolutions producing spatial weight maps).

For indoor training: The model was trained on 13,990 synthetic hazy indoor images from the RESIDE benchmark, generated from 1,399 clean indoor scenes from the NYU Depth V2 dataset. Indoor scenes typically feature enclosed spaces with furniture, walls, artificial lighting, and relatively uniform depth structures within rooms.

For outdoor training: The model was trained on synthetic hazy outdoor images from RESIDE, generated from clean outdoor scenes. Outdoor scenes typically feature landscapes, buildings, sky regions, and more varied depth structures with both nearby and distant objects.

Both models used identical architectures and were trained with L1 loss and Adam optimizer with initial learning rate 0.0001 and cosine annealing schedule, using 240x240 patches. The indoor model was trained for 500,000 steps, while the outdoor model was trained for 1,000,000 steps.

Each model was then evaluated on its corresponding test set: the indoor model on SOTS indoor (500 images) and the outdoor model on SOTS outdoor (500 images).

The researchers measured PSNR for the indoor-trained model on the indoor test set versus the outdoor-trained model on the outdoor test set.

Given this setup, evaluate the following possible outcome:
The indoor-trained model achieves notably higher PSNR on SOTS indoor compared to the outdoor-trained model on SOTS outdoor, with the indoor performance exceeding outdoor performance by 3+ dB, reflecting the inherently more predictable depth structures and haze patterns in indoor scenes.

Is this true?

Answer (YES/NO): NO